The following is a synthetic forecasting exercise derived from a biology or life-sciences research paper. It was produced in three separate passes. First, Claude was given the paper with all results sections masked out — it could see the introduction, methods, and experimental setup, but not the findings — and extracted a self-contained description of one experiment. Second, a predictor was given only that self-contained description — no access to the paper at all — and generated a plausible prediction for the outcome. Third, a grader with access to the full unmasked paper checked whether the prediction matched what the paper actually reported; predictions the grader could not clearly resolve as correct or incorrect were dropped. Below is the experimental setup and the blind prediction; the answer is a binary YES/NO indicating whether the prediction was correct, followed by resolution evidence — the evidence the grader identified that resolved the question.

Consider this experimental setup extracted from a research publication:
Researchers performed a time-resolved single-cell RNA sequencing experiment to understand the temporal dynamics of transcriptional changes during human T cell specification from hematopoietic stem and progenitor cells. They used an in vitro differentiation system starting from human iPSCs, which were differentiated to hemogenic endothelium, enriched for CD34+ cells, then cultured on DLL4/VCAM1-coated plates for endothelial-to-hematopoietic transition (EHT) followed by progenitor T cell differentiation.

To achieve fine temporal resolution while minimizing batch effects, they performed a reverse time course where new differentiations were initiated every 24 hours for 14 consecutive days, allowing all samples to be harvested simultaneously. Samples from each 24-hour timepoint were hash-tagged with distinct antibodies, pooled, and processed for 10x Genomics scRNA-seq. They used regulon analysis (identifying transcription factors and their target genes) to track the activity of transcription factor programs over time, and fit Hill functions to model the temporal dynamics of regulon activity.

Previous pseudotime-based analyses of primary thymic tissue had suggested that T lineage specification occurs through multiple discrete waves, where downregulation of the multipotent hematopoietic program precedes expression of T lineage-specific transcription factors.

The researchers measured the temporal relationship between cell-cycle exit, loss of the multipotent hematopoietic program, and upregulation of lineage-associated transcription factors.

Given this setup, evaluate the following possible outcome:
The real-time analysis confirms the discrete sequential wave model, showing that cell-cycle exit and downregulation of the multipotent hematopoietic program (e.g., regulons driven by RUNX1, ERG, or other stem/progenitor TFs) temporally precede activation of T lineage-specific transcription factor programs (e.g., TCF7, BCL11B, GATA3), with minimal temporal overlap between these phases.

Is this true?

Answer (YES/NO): NO